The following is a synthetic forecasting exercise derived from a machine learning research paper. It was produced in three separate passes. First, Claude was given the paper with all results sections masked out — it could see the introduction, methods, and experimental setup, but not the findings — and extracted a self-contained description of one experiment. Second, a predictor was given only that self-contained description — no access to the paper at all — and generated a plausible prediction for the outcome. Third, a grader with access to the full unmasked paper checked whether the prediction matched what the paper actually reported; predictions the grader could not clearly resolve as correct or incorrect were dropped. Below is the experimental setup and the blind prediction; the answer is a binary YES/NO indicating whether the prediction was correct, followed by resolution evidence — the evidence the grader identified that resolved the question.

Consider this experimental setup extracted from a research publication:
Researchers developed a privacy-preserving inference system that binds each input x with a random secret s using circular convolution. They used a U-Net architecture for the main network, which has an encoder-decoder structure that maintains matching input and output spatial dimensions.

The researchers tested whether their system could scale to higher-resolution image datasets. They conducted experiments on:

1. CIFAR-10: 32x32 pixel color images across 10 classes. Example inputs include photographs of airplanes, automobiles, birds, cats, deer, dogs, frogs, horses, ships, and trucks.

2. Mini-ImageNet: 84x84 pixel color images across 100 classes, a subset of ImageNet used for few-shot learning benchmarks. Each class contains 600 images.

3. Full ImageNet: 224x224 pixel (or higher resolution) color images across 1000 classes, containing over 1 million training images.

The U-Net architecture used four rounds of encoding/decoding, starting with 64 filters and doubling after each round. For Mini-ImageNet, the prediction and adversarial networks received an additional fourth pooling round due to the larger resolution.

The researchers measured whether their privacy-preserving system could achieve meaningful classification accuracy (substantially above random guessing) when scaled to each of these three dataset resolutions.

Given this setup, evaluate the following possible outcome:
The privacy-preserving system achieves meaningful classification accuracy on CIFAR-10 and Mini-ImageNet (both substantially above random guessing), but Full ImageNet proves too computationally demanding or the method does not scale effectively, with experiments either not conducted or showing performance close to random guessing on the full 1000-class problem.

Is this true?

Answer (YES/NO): YES